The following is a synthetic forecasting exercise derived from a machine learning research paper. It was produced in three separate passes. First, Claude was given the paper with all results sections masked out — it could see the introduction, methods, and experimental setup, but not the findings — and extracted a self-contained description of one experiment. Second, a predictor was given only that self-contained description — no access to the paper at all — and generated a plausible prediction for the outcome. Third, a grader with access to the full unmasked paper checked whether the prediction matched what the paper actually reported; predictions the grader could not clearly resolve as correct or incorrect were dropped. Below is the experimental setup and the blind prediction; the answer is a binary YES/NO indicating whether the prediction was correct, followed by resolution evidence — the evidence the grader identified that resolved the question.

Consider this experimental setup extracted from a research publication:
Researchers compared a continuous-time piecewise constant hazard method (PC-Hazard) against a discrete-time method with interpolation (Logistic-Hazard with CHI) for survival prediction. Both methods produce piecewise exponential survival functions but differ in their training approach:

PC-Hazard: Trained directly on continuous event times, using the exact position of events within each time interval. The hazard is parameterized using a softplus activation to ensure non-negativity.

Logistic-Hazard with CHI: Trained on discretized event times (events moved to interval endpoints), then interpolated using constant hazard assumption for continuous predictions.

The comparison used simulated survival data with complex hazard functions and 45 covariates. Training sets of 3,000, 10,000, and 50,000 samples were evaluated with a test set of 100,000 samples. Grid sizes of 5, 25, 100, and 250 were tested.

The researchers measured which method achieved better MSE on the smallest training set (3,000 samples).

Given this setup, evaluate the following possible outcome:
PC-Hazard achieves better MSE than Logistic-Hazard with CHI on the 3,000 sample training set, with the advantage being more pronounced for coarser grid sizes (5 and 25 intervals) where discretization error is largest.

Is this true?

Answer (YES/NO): NO